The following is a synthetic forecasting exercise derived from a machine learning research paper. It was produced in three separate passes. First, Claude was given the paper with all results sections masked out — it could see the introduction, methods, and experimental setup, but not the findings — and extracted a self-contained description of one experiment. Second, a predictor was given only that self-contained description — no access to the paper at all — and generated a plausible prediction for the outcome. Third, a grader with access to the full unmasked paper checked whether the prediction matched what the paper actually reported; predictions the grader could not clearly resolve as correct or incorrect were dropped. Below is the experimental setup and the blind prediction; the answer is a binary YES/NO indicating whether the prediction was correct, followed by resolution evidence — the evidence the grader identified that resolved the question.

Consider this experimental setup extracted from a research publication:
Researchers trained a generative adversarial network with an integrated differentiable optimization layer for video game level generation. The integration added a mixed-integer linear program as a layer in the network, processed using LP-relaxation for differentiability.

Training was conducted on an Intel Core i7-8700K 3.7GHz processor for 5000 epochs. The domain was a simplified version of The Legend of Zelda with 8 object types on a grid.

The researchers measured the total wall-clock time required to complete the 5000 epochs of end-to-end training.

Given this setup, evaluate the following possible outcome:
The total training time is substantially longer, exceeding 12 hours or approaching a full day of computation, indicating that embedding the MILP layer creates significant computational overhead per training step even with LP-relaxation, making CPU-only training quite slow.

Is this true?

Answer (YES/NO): YES